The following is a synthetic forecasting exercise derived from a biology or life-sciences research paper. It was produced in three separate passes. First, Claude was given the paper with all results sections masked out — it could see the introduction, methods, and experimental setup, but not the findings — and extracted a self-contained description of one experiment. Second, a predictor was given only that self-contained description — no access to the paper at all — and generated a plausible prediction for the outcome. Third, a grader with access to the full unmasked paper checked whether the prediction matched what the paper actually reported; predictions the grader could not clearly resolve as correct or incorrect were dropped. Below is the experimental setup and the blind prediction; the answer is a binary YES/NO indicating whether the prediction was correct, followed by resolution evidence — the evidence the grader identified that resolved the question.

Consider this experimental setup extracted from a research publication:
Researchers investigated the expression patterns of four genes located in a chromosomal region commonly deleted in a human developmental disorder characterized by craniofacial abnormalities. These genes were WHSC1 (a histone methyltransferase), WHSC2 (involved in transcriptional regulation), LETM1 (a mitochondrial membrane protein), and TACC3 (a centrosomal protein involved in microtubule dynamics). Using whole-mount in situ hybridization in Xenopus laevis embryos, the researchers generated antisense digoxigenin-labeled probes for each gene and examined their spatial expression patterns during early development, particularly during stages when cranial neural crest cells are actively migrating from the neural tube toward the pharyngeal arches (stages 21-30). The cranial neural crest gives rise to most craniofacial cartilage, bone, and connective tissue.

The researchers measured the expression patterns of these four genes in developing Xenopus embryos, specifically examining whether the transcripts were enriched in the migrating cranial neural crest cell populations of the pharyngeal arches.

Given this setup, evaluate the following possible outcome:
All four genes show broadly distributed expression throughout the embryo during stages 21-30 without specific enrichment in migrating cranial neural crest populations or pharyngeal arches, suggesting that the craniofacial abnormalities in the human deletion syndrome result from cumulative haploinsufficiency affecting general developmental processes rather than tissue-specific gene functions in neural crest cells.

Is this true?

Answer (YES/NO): NO